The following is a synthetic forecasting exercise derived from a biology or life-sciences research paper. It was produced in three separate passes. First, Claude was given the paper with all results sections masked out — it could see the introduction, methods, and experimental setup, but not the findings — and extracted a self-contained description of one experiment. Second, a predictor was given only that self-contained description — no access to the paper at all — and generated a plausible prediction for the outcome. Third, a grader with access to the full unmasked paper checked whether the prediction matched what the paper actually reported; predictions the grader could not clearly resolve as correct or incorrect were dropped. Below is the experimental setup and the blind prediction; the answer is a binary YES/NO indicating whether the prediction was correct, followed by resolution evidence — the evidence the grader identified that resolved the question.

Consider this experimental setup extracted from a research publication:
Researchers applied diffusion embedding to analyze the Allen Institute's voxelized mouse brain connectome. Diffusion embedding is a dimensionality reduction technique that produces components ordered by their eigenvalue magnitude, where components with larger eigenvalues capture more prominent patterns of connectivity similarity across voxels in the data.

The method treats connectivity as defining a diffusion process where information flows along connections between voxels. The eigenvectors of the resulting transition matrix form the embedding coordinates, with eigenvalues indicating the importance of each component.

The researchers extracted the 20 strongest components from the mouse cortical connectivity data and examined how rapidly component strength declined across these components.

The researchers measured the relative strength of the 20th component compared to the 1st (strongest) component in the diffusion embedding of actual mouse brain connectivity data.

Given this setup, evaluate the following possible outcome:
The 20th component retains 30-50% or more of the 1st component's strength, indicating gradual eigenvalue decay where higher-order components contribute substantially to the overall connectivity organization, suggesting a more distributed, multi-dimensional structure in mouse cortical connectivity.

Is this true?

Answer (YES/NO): NO